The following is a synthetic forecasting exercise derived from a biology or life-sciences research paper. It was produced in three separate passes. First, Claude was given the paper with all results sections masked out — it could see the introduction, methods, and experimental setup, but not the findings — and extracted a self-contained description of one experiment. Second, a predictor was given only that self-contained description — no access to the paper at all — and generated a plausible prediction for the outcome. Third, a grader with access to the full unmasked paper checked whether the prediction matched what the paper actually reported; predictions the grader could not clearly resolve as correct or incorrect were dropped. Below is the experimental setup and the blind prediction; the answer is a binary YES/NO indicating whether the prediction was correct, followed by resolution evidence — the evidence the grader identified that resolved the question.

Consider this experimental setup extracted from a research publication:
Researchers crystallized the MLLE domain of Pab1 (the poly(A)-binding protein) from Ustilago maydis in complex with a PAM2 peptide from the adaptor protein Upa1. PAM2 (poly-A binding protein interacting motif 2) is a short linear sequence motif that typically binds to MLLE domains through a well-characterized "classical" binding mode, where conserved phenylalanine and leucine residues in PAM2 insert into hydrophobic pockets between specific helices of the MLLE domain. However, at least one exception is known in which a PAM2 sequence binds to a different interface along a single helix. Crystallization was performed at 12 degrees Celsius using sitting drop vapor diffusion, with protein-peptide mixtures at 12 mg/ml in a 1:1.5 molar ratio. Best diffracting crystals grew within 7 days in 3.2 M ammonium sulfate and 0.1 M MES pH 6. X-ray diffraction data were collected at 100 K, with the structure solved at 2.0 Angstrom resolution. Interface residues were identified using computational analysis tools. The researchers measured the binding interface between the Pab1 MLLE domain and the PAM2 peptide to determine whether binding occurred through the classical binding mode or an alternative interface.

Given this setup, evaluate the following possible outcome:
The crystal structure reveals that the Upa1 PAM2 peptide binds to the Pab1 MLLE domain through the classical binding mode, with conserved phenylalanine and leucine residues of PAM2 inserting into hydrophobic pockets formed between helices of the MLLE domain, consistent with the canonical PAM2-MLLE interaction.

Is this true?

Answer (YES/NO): YES